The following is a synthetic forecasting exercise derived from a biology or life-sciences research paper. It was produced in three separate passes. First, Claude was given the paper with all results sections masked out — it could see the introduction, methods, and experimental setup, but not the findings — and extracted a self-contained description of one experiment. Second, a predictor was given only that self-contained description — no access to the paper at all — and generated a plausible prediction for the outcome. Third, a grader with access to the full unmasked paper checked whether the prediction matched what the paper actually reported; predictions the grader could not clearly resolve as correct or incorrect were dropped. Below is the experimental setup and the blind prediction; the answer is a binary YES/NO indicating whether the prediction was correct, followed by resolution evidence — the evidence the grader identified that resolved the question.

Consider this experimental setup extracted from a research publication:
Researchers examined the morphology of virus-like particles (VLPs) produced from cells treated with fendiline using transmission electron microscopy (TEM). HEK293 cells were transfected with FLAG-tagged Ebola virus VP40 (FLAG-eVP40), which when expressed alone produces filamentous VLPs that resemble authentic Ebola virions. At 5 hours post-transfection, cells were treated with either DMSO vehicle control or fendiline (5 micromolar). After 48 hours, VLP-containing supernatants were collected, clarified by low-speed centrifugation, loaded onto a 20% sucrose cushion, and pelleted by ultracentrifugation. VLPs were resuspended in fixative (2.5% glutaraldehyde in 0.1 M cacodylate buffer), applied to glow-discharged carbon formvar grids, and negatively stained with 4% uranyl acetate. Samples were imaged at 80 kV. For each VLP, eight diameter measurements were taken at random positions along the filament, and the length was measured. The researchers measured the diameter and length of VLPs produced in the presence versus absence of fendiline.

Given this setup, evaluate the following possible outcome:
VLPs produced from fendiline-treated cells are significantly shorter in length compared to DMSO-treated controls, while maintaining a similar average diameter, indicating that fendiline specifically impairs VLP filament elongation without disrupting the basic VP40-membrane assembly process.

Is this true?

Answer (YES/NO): NO